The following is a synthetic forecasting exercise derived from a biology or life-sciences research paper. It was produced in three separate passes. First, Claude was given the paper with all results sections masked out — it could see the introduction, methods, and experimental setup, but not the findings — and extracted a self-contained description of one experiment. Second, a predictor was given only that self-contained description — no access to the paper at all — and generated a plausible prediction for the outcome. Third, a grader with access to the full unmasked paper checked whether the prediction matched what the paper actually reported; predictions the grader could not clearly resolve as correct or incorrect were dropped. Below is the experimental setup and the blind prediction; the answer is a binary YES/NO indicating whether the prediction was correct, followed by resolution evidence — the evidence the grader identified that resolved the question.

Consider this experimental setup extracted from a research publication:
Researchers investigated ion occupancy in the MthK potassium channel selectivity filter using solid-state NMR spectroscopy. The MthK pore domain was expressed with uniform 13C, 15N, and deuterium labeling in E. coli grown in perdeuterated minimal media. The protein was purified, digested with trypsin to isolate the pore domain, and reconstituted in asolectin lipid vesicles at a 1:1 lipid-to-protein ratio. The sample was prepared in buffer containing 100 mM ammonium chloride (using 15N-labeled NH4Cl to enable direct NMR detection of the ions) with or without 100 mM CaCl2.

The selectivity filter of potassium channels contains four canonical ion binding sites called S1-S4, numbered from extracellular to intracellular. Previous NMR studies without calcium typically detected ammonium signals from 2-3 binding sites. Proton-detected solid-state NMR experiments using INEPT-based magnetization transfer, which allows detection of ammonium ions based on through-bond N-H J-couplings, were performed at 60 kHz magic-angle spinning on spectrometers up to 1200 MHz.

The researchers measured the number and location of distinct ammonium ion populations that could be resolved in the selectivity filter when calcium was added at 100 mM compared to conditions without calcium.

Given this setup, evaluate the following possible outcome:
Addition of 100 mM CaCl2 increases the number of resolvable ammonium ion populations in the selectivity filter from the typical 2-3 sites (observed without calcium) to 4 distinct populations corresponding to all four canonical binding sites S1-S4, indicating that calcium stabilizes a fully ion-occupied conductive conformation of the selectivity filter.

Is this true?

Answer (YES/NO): NO